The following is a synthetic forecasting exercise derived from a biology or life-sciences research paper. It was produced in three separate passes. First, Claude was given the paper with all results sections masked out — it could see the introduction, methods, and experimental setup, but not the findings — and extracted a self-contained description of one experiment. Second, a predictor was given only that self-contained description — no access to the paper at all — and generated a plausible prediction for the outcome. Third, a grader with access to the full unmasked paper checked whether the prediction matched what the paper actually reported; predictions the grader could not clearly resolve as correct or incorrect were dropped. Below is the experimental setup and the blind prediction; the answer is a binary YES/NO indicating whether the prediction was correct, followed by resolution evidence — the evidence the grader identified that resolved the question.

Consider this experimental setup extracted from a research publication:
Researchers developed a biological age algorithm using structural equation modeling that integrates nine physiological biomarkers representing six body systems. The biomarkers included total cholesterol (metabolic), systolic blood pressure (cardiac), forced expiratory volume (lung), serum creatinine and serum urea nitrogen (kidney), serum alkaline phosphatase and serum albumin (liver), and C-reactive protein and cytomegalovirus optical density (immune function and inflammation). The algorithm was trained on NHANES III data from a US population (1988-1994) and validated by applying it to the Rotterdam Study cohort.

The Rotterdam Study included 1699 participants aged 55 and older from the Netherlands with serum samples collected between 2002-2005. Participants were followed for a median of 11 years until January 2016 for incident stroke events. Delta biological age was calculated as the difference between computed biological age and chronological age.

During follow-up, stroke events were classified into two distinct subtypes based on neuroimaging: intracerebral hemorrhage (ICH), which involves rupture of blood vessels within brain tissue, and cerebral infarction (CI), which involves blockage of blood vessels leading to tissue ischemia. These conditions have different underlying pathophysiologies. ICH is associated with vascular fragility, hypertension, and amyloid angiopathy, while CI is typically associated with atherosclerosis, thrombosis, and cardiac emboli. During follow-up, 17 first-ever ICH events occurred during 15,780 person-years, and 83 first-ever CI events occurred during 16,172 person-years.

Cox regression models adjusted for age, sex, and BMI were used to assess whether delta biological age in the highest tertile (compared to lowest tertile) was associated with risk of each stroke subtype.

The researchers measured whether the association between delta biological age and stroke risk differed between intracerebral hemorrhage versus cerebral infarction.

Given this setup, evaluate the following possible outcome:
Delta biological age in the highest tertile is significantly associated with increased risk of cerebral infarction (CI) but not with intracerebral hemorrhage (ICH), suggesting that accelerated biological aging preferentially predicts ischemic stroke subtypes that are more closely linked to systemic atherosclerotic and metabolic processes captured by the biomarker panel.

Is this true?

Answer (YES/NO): NO